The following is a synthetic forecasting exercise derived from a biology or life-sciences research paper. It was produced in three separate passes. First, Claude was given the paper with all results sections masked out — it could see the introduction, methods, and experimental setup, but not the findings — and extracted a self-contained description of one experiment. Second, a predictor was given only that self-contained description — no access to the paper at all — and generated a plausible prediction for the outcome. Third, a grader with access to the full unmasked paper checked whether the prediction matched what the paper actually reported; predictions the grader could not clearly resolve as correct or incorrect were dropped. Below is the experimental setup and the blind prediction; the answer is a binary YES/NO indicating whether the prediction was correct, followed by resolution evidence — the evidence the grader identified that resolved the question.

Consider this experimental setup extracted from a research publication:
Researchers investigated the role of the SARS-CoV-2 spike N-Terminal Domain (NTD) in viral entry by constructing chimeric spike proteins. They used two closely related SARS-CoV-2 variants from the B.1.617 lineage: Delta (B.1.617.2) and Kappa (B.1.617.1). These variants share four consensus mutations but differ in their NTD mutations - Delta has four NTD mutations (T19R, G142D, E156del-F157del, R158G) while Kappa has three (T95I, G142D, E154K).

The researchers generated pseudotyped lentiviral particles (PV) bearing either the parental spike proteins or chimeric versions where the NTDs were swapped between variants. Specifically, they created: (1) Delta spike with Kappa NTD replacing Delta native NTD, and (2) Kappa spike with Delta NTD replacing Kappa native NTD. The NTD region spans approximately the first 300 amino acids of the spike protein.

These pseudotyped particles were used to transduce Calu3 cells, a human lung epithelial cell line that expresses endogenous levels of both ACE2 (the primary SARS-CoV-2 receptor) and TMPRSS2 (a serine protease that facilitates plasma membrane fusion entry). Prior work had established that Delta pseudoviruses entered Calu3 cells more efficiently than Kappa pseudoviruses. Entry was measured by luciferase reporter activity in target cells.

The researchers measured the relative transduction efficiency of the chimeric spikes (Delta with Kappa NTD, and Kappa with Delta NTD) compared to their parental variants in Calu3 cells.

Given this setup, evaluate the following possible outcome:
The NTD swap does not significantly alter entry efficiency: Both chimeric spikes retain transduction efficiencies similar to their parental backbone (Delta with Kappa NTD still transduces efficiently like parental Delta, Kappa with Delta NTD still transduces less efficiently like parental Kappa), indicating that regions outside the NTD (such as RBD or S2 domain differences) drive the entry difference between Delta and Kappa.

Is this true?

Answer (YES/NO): NO